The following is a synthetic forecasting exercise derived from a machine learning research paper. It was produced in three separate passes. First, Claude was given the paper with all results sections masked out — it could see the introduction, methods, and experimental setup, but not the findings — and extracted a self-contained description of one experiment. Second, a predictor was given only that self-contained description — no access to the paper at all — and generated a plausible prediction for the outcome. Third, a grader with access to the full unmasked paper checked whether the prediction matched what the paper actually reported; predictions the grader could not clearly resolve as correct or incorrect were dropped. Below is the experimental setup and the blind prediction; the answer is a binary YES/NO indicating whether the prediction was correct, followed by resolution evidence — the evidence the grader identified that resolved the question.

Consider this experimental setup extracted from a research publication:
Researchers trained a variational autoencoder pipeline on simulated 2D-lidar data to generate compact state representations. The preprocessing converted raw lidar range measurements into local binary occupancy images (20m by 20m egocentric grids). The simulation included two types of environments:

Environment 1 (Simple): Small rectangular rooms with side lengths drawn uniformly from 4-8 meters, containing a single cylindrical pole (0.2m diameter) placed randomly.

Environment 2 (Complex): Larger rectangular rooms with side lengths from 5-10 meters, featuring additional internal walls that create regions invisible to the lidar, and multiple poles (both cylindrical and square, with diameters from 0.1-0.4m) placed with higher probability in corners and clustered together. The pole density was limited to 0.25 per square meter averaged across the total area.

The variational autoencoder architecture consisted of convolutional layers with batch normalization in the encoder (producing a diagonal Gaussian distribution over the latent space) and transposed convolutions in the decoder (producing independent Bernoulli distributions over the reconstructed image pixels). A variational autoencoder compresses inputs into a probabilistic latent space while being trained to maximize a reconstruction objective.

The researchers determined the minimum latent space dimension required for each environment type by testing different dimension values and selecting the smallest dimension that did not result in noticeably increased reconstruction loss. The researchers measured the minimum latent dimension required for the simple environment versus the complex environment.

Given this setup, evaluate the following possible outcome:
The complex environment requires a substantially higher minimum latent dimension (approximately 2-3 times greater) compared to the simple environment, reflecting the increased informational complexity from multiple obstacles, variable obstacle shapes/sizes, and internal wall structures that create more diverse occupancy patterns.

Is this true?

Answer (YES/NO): YES